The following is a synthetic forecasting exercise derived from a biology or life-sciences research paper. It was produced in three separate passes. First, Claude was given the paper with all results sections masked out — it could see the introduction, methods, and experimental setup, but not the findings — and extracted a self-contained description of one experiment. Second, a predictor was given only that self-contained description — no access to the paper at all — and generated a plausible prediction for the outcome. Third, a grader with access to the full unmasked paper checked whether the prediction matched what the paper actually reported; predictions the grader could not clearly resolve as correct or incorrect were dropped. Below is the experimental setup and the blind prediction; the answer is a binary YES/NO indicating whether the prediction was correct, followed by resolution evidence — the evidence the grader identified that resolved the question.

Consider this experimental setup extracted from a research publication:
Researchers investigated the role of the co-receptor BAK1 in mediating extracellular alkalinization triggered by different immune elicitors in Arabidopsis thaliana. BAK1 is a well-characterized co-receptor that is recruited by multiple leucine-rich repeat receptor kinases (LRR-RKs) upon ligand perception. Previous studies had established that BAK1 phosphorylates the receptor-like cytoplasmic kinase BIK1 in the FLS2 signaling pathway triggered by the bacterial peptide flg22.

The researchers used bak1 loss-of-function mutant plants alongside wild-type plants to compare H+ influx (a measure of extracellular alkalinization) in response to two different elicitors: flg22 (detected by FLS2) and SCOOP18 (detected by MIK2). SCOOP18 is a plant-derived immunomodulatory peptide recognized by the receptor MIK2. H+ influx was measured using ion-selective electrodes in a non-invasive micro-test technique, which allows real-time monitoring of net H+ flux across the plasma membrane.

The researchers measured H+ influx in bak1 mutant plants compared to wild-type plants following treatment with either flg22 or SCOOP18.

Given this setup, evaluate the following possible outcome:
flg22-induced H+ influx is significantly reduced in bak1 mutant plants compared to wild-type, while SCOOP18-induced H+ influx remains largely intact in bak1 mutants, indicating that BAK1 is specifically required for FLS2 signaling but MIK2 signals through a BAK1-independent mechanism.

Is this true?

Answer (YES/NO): YES